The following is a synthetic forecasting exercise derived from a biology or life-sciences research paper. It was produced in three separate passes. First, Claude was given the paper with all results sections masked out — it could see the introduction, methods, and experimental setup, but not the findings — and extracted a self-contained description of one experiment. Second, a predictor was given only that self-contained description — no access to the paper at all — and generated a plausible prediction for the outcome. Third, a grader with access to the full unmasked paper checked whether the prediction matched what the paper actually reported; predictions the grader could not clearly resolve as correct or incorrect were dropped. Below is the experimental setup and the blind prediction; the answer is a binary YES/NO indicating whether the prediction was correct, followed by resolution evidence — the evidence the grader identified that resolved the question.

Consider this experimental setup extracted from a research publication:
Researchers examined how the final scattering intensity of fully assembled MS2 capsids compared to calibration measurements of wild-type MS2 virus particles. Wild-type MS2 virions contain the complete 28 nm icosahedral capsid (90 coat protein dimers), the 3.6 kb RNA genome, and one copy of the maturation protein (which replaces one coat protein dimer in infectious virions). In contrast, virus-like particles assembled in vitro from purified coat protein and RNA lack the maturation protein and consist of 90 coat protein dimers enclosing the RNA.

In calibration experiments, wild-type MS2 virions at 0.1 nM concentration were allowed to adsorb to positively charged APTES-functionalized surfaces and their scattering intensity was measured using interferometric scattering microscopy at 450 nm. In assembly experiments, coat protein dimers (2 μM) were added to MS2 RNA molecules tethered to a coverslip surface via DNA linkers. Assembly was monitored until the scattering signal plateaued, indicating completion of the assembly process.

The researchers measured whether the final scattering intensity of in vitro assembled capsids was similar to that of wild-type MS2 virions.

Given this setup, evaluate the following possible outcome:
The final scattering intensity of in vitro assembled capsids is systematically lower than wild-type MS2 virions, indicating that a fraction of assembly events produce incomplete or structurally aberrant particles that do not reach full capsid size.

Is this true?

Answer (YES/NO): NO